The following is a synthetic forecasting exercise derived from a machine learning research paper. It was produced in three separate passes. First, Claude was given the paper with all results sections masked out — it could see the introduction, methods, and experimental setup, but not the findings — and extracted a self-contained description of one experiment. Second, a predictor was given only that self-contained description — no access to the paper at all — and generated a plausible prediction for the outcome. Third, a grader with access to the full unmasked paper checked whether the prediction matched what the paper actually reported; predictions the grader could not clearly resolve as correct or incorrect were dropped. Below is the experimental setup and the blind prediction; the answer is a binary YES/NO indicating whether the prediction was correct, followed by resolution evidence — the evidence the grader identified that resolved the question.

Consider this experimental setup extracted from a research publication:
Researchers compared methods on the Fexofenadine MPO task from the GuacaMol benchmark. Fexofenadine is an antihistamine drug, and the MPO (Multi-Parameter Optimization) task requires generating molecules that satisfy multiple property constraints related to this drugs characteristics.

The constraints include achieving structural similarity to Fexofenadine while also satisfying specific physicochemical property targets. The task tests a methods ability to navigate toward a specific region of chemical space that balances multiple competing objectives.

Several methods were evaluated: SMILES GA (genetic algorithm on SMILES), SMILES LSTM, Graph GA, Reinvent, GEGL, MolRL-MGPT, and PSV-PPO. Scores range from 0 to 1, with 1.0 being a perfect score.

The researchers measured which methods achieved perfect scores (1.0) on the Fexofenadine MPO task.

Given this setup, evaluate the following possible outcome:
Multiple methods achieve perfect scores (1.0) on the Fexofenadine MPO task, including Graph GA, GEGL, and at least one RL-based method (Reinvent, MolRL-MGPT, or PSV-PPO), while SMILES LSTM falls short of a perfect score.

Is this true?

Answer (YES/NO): NO